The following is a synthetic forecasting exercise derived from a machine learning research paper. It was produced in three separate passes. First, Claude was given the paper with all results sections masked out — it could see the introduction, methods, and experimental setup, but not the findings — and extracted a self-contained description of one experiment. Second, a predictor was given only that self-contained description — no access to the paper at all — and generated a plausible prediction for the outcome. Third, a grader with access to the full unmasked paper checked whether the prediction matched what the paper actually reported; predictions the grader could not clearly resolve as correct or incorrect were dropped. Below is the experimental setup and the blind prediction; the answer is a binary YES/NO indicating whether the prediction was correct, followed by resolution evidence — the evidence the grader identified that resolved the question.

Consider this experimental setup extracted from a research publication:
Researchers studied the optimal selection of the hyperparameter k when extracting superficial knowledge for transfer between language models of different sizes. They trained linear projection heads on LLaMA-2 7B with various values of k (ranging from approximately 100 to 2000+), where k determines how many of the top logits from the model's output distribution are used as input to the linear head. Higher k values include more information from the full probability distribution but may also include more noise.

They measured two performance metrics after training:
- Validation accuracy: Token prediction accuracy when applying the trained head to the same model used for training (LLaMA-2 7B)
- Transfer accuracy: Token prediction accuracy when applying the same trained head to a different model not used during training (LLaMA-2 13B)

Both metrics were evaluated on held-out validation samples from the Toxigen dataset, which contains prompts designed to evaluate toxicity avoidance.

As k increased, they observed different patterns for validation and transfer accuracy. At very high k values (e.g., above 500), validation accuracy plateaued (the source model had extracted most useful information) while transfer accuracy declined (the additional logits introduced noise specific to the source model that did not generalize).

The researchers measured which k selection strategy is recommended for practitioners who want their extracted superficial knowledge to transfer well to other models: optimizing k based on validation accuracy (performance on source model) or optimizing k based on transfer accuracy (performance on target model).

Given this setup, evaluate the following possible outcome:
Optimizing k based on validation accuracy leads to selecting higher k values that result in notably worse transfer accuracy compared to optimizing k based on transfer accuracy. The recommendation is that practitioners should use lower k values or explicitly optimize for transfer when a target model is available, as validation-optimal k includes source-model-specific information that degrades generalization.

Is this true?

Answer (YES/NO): YES